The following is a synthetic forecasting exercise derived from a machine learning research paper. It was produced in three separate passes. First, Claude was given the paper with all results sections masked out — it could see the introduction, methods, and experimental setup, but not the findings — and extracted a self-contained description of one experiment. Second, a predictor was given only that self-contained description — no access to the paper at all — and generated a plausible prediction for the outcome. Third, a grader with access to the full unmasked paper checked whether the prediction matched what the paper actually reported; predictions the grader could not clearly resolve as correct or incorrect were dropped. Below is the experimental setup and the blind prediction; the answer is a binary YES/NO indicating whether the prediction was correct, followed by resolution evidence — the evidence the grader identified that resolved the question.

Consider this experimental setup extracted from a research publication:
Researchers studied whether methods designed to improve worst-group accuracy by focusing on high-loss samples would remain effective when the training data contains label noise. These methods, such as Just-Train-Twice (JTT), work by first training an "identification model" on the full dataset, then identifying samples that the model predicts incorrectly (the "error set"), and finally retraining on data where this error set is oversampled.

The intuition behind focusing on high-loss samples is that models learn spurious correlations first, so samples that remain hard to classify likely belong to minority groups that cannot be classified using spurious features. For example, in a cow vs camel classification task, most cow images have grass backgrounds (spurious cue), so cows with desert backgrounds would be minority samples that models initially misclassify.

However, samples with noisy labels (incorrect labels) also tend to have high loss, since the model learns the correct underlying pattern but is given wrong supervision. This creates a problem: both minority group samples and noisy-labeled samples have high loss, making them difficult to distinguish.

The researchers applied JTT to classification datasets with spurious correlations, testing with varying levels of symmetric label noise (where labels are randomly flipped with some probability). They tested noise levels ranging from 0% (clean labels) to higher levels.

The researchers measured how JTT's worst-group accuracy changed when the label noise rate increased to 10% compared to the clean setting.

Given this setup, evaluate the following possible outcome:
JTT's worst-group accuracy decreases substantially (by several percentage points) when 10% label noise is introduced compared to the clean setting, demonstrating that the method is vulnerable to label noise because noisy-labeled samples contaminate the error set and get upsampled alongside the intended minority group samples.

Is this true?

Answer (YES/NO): YES